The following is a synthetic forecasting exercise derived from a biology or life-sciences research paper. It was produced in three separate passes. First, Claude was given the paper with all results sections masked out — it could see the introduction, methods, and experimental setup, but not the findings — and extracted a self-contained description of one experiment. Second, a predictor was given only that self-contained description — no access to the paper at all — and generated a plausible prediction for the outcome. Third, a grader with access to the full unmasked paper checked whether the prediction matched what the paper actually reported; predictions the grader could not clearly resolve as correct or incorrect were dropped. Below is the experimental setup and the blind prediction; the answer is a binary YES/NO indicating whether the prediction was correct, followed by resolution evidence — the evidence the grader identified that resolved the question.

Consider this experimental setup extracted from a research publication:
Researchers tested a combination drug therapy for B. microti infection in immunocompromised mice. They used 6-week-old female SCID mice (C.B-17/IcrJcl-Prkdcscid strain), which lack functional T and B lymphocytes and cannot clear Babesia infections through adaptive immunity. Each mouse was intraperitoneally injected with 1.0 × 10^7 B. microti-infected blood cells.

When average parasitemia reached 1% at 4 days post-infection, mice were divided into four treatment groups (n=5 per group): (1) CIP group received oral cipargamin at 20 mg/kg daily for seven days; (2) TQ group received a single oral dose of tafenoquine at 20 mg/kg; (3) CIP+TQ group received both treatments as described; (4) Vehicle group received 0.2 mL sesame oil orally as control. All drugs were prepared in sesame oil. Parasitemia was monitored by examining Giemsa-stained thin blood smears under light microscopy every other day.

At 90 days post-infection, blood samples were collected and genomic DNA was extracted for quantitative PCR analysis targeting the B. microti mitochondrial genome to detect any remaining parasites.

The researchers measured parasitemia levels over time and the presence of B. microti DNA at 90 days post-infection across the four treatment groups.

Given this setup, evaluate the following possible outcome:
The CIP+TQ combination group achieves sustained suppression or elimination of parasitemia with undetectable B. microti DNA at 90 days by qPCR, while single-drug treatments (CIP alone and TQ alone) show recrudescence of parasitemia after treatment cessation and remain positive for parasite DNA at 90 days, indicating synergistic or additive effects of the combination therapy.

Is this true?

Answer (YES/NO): NO